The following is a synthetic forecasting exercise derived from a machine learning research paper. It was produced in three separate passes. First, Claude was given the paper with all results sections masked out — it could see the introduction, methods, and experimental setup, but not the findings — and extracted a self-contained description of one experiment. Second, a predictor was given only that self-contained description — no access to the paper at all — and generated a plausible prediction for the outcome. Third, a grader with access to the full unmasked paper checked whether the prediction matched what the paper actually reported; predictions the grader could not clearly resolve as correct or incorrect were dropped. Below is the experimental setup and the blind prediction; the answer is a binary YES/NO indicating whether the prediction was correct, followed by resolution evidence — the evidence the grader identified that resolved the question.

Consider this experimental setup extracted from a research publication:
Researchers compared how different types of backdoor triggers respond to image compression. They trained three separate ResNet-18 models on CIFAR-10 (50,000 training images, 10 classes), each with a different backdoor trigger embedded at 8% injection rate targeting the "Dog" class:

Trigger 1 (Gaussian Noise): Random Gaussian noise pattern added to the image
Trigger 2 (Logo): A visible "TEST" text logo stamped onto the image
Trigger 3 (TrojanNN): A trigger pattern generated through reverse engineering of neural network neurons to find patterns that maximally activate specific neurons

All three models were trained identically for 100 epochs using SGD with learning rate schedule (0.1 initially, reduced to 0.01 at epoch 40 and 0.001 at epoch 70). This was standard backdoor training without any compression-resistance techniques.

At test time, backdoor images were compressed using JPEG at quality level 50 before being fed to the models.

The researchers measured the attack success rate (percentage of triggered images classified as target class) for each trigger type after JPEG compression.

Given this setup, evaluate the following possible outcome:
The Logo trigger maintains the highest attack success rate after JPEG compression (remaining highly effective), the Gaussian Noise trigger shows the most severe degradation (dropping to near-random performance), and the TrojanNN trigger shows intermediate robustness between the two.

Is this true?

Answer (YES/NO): YES